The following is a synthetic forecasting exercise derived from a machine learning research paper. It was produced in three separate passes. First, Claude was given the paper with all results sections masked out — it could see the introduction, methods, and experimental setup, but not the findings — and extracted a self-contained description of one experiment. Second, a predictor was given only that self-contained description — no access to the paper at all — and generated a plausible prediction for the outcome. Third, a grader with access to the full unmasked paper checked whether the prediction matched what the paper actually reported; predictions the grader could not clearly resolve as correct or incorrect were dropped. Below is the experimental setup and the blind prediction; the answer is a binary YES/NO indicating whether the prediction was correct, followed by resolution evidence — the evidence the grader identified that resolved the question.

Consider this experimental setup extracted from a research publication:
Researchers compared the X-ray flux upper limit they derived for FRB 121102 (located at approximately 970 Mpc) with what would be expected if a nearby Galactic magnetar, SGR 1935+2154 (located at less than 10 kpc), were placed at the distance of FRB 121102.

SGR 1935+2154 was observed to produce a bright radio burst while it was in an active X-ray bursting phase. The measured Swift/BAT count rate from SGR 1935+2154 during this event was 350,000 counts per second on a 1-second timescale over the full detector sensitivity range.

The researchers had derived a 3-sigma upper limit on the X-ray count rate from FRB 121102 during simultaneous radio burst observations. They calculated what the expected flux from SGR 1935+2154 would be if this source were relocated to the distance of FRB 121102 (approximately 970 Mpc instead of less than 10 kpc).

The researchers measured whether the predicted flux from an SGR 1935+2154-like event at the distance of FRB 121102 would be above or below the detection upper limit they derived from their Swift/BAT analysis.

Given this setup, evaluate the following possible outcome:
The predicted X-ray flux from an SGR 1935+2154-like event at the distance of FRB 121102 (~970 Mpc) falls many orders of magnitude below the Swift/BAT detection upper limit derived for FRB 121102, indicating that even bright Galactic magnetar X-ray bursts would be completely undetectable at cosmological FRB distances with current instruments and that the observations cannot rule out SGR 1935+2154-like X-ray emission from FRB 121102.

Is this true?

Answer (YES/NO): YES